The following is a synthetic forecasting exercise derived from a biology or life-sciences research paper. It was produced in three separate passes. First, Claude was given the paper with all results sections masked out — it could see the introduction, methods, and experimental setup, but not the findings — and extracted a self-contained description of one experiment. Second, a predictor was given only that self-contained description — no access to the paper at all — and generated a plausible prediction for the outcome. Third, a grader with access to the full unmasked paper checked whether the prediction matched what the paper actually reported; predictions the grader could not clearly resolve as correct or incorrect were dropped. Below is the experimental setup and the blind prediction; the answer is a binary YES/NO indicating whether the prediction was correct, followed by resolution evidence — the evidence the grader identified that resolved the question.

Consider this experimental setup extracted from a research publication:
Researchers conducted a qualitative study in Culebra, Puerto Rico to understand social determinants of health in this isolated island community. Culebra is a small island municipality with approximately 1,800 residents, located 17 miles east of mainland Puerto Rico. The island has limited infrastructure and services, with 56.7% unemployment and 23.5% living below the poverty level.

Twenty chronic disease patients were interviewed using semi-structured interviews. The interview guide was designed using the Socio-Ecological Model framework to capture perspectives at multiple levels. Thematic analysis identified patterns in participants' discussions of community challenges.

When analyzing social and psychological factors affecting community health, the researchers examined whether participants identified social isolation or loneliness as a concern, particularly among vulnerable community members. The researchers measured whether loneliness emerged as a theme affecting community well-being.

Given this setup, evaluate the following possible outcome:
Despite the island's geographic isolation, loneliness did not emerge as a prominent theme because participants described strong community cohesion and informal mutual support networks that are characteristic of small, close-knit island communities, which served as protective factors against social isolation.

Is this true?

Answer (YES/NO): NO